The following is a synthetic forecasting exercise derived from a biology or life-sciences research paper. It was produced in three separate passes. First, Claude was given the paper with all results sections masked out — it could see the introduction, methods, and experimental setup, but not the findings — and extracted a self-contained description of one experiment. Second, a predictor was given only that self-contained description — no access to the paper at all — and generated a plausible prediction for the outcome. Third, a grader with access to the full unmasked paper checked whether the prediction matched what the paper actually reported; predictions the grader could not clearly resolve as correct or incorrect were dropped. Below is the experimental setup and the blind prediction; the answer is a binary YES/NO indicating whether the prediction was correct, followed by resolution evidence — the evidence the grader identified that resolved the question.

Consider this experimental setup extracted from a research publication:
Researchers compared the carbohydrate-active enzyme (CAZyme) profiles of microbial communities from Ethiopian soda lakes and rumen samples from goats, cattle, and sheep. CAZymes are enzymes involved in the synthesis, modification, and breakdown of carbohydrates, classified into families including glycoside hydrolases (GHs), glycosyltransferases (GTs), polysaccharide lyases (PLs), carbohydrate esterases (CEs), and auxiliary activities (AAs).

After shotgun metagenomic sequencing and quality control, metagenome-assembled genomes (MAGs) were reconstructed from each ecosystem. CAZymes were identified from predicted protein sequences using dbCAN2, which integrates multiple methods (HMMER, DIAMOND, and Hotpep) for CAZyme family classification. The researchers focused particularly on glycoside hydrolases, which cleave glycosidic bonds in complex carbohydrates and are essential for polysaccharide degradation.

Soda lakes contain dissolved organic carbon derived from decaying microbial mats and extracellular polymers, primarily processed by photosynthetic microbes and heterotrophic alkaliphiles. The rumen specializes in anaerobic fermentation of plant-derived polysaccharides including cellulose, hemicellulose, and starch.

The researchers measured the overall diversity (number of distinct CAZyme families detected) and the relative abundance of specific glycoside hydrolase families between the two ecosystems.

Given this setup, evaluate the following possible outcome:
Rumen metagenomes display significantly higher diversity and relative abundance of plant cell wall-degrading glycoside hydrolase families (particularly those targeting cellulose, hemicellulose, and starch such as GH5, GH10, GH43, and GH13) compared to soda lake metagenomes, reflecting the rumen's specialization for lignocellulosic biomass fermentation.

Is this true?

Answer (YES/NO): NO